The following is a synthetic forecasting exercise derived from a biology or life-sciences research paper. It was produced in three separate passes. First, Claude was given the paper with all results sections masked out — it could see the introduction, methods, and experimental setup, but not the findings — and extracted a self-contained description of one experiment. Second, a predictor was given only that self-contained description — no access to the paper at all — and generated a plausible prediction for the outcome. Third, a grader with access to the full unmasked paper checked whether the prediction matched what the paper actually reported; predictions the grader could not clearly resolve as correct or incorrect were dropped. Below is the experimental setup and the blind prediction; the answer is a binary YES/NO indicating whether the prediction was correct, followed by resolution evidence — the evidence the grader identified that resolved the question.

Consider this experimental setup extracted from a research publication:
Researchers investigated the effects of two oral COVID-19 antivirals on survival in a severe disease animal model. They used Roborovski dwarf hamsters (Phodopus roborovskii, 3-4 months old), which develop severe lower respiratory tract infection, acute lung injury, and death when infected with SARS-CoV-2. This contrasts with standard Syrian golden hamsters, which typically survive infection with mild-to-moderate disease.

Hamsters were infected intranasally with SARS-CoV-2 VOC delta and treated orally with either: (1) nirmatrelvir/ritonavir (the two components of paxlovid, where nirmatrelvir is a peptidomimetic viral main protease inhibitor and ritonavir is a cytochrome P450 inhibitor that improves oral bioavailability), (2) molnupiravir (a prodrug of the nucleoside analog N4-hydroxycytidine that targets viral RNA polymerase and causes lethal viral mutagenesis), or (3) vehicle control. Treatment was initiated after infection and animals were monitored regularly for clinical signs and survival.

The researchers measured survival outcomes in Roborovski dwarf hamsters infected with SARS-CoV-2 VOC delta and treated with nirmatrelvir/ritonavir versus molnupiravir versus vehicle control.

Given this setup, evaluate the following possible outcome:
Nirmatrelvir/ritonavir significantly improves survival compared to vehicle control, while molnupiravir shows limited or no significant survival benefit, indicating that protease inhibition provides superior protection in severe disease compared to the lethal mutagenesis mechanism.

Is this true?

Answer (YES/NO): NO